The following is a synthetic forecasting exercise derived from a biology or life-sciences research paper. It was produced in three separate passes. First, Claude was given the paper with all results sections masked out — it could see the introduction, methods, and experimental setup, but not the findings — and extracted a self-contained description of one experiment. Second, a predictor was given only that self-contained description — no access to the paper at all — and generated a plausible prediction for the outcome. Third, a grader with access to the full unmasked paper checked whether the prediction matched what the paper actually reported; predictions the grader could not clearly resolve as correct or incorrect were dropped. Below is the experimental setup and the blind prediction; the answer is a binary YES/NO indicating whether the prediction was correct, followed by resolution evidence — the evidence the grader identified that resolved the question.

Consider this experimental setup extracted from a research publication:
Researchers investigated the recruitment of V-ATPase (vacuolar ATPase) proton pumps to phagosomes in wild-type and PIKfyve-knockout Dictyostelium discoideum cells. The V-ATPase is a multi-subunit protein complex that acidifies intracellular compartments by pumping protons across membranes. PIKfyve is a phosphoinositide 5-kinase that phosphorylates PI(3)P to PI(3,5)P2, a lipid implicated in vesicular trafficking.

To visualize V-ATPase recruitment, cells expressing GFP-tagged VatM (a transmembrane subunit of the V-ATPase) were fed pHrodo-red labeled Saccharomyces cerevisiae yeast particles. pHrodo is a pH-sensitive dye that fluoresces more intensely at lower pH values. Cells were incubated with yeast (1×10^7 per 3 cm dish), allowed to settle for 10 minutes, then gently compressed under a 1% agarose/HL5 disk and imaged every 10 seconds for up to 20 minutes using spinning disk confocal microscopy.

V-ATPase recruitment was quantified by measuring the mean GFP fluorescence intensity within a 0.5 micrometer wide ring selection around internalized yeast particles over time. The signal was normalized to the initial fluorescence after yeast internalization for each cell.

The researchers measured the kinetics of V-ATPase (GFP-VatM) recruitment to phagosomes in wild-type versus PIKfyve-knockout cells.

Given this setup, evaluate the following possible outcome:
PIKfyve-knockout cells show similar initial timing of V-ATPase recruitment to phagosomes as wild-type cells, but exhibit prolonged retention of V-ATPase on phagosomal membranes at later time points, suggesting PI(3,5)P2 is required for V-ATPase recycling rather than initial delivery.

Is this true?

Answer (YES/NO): NO